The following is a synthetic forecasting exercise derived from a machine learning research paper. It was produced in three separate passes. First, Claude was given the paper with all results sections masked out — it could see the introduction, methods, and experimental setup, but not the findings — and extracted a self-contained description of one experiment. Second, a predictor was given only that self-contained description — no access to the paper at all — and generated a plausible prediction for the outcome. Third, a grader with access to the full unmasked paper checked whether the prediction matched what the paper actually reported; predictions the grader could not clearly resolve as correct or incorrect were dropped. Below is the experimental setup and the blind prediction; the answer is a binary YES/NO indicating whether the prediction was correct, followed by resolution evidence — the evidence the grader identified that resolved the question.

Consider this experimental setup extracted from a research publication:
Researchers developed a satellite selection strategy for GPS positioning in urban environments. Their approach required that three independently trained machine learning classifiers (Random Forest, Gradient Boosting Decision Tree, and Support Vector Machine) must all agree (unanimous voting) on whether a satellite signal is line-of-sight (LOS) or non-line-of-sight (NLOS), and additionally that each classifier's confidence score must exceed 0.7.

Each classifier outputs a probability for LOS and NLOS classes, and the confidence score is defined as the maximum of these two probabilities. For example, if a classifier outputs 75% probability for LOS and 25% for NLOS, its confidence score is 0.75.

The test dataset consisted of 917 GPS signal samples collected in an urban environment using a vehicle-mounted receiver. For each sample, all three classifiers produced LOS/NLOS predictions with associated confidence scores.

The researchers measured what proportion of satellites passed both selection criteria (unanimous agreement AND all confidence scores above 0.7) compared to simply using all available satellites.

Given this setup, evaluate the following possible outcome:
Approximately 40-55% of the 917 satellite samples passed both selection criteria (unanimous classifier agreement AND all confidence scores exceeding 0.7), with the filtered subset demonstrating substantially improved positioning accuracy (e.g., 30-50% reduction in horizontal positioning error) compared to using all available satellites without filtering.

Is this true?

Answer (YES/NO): NO